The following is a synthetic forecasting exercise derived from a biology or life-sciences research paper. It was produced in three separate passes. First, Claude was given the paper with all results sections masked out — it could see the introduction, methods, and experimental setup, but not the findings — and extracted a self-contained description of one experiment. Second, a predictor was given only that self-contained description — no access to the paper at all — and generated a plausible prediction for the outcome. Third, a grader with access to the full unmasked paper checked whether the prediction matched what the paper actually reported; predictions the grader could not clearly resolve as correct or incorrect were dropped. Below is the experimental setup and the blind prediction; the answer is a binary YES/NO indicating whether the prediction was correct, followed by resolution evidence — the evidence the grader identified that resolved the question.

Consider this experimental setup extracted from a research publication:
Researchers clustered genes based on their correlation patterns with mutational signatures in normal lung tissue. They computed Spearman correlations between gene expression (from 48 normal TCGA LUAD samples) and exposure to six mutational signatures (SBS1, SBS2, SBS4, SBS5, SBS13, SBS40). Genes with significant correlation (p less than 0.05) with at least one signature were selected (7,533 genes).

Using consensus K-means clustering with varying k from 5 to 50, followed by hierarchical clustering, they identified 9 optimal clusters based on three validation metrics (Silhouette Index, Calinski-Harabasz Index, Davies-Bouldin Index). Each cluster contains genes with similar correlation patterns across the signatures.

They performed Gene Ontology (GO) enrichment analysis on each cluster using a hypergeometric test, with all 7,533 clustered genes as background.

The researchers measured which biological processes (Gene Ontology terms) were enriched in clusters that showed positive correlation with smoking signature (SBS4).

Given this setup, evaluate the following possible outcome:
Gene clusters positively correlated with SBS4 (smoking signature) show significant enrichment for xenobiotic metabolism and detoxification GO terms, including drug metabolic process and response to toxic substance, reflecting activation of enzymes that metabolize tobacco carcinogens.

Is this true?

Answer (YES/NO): NO